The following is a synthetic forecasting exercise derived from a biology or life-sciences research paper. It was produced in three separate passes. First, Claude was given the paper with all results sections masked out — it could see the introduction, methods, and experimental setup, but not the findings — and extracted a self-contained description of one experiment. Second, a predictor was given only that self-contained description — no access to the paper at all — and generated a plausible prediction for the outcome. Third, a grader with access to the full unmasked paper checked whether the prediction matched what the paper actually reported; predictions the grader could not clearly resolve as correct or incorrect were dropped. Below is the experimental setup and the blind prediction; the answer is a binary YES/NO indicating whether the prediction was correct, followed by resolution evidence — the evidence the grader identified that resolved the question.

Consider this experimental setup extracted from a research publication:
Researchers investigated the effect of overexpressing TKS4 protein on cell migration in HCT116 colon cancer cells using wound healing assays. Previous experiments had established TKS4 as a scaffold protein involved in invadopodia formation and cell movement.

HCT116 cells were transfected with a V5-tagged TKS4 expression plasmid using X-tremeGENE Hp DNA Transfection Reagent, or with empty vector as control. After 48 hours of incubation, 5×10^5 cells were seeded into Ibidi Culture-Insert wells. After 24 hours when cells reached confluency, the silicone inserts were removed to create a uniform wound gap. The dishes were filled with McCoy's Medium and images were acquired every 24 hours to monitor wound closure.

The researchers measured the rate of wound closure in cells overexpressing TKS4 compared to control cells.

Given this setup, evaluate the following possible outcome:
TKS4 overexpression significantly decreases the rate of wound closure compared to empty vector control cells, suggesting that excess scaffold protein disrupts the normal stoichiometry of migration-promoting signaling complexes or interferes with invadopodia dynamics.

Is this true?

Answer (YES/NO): YES